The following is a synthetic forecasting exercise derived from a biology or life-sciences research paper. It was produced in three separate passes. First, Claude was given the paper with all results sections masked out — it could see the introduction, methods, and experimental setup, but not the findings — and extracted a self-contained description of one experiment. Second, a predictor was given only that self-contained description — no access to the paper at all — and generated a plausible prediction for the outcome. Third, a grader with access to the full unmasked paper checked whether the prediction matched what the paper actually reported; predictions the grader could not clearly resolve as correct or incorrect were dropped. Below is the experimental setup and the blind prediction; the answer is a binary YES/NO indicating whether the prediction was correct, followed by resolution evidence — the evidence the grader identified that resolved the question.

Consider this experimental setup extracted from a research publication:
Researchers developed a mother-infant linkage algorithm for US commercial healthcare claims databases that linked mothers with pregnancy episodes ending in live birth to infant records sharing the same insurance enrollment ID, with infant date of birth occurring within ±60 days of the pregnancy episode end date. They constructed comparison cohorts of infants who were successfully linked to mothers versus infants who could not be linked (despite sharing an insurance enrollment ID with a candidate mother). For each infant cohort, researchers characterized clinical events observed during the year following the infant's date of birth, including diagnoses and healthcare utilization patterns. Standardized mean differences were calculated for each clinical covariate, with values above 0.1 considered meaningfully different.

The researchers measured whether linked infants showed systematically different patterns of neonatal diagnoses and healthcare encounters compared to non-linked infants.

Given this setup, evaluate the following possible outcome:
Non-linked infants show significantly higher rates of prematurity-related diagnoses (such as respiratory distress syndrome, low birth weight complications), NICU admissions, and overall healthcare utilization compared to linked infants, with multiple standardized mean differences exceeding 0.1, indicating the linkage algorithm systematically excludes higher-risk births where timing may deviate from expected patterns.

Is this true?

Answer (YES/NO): NO